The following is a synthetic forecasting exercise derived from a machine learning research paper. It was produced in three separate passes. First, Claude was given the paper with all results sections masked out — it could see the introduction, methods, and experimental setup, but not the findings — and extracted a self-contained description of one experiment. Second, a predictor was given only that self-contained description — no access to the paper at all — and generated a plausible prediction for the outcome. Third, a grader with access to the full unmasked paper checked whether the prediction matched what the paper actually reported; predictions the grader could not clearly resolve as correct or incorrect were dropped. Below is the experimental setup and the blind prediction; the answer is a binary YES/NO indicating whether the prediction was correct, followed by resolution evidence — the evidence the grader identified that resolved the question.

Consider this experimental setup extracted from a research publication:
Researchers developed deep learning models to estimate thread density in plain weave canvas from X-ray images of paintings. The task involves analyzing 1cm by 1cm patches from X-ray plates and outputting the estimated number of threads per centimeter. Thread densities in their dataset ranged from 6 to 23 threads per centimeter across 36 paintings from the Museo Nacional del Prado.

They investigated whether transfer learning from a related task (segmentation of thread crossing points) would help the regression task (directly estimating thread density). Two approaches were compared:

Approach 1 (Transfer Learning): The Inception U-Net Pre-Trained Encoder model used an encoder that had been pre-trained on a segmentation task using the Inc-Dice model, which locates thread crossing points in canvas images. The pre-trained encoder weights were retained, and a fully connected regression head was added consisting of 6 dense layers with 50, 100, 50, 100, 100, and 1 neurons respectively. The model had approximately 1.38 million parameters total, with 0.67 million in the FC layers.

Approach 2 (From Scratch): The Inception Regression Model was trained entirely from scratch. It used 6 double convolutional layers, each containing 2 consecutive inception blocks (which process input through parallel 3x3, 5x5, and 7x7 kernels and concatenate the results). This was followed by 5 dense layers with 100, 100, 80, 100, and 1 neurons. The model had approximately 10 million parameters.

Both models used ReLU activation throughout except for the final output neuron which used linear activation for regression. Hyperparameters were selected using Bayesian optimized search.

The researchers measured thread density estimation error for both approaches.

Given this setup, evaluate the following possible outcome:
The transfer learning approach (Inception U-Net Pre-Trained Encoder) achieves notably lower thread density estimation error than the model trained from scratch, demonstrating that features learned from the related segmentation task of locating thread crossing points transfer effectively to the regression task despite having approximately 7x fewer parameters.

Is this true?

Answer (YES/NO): NO